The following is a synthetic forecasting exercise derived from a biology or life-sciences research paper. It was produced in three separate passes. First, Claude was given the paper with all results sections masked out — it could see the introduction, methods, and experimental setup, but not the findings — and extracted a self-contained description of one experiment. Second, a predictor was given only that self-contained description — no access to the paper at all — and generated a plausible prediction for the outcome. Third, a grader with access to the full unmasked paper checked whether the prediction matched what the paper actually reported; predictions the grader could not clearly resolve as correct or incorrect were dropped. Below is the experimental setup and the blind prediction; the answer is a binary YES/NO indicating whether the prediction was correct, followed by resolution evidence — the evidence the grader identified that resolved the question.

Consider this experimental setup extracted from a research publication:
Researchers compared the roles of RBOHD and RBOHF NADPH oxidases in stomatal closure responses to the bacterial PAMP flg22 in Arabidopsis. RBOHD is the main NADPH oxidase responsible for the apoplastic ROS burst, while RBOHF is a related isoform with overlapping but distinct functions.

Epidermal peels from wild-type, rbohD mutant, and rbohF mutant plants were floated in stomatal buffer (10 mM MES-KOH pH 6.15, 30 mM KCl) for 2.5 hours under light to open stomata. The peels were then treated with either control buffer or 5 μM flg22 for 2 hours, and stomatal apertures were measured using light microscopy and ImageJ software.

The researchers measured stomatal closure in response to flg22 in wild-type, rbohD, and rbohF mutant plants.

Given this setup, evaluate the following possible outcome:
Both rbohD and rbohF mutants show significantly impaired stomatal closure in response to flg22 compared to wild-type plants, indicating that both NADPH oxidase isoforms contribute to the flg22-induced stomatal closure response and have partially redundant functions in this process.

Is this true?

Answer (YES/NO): NO